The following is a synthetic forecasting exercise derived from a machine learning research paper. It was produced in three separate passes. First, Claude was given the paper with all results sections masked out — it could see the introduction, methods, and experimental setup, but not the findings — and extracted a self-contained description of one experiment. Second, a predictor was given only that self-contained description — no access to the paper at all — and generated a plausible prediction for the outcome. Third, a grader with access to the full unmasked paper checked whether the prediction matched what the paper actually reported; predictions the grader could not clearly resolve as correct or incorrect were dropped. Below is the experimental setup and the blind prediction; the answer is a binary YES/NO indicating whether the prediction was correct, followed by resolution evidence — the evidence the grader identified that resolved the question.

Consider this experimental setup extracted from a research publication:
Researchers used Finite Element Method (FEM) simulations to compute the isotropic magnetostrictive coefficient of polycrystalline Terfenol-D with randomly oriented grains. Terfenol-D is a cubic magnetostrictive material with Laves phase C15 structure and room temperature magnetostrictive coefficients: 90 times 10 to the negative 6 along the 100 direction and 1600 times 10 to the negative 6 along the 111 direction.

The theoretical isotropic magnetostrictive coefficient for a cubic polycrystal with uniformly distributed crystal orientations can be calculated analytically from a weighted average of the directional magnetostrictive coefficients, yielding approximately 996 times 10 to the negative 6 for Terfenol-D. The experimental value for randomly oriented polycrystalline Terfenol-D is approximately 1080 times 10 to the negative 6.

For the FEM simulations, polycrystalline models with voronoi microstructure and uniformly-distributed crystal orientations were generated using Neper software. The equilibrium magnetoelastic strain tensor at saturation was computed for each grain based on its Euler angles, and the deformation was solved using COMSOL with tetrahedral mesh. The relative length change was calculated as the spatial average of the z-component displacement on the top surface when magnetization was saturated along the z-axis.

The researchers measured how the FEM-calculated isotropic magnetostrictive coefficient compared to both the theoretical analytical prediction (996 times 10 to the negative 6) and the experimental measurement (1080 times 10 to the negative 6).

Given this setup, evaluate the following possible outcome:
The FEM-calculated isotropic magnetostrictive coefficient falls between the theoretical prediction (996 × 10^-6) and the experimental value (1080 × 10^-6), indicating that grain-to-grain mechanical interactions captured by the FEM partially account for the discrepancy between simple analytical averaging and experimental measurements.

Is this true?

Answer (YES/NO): YES